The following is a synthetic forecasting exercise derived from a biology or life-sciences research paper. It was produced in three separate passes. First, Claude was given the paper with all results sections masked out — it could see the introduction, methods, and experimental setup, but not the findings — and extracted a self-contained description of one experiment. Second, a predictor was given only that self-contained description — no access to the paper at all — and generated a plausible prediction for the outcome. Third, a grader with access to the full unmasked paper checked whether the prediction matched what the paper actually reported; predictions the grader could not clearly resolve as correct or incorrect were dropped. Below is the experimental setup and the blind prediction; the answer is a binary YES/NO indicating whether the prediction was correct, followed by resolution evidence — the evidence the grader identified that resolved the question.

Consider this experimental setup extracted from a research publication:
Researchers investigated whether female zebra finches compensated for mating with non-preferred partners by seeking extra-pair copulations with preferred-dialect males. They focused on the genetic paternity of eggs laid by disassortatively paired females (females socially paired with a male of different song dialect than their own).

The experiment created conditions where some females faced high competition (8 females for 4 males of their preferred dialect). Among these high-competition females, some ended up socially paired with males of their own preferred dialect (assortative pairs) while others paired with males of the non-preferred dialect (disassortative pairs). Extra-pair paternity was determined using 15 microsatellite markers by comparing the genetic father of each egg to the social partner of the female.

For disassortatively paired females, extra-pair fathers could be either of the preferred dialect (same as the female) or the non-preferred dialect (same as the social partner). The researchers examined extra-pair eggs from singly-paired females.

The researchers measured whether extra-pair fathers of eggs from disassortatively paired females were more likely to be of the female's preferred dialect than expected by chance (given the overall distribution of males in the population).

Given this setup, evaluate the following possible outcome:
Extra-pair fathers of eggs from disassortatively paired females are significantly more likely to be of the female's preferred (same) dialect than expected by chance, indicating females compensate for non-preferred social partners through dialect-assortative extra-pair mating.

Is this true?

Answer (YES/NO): YES